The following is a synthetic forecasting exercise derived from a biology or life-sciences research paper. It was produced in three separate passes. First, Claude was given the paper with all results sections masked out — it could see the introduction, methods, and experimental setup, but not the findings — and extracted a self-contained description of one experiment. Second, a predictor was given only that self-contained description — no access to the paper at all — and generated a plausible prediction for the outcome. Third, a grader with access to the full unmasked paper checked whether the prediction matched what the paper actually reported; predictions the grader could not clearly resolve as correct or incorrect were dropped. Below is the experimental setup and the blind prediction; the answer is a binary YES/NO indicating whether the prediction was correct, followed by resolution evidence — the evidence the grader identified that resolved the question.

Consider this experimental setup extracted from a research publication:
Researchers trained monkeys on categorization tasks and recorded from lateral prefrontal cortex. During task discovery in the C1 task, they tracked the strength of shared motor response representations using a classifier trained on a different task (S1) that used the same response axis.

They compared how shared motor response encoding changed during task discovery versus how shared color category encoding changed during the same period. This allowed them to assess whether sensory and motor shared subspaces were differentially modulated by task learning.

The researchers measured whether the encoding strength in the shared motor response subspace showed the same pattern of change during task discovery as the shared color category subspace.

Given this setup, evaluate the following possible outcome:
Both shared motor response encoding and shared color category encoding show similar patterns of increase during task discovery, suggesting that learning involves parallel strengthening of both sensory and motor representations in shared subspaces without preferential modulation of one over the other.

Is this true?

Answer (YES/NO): NO